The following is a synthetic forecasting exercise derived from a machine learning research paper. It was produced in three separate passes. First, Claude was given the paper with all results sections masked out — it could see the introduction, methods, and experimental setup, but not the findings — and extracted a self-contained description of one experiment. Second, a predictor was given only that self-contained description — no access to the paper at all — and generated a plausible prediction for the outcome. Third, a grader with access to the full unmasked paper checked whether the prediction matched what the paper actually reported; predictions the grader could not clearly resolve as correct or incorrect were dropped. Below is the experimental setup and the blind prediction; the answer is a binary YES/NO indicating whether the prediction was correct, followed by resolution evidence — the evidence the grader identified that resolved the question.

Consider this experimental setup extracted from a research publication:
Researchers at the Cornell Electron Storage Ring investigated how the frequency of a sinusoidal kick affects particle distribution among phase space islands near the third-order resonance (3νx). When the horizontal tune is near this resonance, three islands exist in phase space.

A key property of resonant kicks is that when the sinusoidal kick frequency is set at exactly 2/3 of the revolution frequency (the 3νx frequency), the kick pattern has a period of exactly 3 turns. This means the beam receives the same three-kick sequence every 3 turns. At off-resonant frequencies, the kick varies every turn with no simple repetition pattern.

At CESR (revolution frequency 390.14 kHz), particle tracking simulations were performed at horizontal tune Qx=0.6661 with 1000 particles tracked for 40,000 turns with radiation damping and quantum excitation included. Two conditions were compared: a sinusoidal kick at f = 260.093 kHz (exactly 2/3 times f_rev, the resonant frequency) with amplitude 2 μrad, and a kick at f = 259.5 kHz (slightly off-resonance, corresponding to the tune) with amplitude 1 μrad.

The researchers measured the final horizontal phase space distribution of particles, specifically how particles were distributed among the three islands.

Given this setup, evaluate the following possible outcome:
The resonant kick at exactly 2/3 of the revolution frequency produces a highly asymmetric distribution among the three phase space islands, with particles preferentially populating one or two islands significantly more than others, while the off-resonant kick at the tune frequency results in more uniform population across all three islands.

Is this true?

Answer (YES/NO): YES